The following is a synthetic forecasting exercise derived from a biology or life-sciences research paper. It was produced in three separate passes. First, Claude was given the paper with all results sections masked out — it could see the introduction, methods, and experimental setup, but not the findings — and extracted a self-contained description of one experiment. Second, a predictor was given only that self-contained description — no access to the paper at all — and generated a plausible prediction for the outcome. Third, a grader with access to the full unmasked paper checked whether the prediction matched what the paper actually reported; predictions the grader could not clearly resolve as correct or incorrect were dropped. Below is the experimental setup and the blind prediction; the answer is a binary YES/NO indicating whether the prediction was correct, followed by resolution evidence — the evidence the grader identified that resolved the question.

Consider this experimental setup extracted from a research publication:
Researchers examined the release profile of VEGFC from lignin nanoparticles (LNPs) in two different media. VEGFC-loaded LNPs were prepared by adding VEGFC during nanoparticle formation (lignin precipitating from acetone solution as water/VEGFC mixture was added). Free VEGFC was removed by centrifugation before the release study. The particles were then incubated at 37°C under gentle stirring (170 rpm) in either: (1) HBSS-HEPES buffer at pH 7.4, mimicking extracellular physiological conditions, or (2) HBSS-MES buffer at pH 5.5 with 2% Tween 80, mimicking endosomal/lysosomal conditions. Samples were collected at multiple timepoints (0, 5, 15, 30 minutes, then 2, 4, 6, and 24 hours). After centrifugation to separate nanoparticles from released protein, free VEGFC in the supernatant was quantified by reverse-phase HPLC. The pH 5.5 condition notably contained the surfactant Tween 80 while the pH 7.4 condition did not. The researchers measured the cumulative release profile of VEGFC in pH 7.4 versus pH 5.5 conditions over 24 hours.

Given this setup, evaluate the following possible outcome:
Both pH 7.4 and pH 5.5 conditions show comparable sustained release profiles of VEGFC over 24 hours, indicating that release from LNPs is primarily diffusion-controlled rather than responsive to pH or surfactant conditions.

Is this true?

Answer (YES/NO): NO